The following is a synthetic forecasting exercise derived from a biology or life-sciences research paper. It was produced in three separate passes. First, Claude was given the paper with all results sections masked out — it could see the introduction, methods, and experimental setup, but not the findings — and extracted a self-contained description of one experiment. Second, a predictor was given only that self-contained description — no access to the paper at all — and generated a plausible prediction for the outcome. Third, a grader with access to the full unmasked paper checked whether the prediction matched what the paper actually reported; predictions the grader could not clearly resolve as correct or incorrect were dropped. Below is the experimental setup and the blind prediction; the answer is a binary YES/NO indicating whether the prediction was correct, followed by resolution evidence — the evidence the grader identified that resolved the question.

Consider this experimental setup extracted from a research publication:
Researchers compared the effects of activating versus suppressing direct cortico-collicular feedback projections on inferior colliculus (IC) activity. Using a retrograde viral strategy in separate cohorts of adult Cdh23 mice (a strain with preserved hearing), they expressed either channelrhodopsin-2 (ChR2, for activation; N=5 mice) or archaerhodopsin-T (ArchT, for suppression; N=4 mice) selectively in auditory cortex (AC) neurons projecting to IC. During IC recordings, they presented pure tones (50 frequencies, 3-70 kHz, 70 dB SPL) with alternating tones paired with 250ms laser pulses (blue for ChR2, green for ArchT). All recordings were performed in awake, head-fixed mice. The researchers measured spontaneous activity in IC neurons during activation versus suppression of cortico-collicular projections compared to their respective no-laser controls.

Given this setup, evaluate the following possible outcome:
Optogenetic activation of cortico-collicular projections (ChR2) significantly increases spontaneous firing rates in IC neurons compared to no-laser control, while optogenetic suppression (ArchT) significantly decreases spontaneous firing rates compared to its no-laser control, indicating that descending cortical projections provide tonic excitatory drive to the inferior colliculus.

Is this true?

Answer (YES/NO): NO